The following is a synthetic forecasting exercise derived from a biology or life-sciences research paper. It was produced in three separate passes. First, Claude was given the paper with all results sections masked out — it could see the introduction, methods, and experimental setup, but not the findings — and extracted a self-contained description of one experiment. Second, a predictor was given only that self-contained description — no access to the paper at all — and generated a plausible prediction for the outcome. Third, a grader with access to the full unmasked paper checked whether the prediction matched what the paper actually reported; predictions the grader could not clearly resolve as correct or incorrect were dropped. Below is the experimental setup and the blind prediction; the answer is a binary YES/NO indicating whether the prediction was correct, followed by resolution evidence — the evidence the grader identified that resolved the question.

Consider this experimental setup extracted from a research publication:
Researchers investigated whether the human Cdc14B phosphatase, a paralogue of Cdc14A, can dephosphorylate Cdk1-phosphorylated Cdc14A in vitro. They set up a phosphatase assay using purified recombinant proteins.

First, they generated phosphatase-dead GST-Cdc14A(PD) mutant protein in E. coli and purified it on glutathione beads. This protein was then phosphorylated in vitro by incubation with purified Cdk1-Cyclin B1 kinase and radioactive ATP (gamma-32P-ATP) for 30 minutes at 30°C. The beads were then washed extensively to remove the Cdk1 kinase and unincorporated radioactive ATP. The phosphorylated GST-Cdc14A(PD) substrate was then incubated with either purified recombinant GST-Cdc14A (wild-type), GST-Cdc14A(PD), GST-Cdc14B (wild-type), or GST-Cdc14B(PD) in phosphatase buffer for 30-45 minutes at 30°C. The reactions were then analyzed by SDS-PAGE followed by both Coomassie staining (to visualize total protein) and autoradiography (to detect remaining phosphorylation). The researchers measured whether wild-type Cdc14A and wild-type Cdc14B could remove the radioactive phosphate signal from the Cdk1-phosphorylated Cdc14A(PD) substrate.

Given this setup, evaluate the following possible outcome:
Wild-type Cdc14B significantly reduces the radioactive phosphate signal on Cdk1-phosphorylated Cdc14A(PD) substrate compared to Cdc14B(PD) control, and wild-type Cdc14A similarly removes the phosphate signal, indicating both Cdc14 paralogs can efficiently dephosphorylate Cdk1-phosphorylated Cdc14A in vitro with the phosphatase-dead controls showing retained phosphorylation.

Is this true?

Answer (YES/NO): NO